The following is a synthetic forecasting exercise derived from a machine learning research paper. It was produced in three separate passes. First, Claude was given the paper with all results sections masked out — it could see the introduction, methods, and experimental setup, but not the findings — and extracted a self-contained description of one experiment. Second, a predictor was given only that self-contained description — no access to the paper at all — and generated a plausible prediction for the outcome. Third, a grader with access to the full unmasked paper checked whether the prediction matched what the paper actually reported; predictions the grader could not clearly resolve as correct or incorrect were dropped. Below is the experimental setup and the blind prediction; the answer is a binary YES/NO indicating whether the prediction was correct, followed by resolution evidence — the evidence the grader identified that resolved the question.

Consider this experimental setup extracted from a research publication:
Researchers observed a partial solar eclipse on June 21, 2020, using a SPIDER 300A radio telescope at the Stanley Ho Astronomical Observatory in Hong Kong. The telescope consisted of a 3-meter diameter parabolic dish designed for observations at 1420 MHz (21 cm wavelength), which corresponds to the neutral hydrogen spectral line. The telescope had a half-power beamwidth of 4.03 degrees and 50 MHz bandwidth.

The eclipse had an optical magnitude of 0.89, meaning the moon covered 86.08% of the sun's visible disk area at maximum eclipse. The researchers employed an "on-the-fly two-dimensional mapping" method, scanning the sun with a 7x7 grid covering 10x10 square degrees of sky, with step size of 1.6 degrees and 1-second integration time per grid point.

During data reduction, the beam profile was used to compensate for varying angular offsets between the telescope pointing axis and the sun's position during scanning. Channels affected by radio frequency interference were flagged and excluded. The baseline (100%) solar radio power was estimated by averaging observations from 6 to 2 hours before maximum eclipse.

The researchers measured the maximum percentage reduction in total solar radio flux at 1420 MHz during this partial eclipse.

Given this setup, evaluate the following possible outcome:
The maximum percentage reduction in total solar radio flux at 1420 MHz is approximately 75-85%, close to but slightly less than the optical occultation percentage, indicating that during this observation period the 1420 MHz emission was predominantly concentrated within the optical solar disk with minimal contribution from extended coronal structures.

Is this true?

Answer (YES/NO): NO